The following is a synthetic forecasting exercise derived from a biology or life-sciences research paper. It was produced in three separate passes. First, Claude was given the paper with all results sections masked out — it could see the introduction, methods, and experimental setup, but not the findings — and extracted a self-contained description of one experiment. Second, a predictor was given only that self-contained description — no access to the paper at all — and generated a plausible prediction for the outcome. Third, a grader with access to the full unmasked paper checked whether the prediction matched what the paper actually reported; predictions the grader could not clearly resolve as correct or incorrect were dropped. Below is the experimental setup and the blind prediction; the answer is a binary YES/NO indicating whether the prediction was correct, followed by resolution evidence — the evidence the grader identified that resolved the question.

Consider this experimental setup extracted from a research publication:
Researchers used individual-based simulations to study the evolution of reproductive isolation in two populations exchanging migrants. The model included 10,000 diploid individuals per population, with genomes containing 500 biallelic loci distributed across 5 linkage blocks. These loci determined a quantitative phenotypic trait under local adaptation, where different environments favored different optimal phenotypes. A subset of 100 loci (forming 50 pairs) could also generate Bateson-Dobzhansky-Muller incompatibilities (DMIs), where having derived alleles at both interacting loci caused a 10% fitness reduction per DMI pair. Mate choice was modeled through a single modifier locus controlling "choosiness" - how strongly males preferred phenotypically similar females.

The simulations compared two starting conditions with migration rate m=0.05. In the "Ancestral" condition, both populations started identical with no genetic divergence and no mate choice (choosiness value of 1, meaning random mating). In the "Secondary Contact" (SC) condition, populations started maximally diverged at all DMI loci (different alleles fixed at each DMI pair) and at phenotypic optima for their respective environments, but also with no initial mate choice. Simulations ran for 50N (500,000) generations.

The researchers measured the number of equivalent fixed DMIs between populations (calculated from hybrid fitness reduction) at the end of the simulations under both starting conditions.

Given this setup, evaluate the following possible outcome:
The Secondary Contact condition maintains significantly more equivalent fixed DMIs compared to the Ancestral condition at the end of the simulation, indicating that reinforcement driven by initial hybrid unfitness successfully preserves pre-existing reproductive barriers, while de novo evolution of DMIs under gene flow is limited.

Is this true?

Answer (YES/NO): NO